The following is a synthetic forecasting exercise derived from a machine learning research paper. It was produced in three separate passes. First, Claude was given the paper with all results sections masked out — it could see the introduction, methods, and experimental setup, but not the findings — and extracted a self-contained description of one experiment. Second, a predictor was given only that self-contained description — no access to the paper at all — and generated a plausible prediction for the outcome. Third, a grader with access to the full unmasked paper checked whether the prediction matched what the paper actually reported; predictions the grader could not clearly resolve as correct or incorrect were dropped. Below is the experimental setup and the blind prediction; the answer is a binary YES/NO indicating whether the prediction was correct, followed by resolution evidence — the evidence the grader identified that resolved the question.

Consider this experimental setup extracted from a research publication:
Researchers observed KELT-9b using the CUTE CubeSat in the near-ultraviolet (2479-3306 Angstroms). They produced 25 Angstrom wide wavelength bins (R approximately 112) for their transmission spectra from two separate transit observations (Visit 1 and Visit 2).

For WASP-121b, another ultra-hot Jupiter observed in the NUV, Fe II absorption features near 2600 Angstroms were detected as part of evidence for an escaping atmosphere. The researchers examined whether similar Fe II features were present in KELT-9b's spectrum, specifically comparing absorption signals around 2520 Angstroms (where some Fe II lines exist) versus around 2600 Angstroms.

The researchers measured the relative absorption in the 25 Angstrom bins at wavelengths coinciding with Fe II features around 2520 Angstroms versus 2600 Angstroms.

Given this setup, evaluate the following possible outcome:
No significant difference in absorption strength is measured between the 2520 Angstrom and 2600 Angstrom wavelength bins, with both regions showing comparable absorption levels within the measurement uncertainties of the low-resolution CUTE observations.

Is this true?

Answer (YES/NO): NO